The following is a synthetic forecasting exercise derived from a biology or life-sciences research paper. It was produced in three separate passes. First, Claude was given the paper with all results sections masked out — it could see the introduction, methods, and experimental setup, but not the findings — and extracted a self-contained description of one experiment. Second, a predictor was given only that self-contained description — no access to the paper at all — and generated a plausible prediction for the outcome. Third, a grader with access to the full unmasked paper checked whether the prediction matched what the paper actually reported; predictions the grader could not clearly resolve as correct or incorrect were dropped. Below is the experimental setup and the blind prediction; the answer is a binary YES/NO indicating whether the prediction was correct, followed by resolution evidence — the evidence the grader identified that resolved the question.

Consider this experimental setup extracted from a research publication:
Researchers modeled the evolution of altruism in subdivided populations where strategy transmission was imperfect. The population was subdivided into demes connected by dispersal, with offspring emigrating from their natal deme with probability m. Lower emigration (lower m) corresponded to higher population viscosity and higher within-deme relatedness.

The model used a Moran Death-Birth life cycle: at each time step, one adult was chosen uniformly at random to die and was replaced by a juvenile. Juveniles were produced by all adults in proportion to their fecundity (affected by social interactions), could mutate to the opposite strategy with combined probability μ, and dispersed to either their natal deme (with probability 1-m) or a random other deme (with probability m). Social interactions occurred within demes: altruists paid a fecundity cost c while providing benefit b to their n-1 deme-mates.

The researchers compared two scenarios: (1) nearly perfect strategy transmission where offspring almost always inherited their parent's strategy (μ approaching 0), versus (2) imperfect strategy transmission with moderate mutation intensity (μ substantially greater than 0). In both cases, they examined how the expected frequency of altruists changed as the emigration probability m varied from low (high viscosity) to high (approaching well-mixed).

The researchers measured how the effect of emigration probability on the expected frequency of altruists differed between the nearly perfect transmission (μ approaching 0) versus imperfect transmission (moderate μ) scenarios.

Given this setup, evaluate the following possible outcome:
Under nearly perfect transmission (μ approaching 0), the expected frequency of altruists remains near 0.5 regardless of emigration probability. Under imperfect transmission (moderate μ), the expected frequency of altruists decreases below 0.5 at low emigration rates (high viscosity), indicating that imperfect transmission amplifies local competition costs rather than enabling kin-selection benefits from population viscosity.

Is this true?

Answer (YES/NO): NO